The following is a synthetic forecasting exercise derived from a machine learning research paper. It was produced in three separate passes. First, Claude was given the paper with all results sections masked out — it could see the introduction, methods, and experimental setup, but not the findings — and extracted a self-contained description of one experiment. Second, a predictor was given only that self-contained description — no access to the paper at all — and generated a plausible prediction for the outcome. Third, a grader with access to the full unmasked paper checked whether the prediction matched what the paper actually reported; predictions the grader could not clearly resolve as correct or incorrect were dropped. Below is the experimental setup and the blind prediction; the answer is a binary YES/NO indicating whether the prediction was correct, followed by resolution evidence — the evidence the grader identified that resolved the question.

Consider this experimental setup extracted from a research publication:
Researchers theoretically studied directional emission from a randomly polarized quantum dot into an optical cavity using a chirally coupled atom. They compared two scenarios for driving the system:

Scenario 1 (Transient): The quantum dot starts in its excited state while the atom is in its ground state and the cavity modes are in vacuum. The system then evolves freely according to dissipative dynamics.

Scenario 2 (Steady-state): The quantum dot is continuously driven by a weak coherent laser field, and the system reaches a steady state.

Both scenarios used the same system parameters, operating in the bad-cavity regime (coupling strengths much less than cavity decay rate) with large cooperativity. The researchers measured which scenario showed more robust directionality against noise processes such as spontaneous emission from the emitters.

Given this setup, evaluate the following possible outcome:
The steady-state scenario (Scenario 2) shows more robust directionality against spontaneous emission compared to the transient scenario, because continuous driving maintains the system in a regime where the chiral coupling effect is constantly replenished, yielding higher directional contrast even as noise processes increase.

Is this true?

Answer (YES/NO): YES